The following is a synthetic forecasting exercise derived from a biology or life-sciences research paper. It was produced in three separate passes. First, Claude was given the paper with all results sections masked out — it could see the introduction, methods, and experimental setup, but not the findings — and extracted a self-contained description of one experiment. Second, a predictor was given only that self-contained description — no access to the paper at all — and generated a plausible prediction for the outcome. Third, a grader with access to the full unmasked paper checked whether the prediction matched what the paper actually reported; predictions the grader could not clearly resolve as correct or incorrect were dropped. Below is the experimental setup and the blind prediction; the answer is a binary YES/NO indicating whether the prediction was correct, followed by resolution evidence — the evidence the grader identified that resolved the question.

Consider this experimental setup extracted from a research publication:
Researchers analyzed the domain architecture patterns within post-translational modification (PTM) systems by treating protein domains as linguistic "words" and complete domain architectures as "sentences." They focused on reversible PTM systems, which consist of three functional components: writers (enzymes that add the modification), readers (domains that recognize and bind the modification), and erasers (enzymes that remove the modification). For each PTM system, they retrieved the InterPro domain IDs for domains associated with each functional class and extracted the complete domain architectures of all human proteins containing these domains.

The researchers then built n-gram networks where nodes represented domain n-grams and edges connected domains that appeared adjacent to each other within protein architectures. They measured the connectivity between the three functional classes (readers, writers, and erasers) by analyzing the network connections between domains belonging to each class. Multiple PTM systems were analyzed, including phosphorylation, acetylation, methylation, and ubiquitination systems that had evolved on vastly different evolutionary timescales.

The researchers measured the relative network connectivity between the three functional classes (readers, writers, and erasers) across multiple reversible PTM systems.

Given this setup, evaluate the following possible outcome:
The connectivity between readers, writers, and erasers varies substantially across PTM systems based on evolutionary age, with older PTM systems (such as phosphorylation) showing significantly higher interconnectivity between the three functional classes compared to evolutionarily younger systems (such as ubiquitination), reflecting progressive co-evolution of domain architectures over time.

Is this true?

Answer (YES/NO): NO